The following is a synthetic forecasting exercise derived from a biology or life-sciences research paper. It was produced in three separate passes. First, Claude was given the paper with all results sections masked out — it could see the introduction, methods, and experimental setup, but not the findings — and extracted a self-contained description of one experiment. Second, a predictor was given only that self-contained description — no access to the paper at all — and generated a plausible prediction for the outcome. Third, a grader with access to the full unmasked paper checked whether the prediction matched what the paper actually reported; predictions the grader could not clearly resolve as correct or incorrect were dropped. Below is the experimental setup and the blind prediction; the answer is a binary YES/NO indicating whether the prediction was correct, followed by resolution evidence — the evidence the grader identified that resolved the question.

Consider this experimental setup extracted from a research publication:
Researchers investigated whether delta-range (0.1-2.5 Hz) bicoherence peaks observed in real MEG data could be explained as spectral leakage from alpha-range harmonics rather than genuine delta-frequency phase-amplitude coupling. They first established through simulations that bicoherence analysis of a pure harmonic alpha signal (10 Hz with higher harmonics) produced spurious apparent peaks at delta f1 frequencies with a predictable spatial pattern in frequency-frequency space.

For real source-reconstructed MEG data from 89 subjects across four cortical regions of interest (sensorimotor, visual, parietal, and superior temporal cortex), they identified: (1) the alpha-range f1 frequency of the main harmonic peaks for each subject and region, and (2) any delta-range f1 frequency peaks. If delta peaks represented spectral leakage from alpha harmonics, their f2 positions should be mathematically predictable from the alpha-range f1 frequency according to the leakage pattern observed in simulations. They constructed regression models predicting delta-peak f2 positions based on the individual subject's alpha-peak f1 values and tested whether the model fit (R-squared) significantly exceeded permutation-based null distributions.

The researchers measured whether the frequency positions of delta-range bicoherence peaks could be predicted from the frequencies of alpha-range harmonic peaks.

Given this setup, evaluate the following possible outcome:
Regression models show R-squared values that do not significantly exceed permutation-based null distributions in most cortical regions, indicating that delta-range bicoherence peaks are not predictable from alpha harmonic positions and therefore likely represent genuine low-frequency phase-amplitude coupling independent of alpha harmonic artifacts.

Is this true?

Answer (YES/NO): NO